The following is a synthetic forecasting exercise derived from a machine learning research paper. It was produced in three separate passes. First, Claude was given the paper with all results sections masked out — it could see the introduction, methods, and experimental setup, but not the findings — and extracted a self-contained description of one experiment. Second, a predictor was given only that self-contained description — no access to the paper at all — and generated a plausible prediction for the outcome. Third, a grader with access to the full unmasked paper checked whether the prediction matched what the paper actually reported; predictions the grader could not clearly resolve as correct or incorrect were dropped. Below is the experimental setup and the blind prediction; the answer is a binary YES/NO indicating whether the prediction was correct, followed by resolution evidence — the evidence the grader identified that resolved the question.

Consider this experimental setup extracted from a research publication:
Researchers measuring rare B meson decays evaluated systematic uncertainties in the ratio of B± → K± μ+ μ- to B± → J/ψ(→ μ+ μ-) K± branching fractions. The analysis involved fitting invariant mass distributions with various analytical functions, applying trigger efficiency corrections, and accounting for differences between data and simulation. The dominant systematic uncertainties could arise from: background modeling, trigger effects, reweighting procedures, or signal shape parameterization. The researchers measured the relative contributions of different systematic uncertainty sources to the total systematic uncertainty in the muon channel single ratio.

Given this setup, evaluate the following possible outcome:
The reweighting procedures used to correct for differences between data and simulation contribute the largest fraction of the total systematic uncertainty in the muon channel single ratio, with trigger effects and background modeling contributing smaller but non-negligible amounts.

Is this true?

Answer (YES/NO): NO